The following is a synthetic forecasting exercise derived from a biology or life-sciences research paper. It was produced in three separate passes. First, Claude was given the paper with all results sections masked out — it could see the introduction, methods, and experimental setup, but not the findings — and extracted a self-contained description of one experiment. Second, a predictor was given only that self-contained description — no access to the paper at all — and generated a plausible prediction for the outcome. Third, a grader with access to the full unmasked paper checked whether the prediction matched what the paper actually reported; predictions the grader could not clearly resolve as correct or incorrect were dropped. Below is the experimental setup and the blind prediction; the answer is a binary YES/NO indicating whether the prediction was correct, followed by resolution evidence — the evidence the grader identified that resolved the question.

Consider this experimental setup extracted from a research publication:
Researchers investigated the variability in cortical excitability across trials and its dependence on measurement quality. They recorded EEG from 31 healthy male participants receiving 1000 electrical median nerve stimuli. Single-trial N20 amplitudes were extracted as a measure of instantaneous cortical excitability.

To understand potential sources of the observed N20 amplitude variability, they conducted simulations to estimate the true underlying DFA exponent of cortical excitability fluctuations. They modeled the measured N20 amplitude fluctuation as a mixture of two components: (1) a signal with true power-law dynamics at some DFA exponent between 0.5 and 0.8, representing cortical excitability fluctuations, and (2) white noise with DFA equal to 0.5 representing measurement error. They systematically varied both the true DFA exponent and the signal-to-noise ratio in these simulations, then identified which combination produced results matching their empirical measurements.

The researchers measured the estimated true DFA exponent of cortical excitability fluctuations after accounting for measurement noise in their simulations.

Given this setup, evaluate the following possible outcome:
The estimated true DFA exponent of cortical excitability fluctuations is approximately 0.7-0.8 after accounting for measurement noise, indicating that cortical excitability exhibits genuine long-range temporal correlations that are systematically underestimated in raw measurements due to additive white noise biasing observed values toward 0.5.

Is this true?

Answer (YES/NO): NO